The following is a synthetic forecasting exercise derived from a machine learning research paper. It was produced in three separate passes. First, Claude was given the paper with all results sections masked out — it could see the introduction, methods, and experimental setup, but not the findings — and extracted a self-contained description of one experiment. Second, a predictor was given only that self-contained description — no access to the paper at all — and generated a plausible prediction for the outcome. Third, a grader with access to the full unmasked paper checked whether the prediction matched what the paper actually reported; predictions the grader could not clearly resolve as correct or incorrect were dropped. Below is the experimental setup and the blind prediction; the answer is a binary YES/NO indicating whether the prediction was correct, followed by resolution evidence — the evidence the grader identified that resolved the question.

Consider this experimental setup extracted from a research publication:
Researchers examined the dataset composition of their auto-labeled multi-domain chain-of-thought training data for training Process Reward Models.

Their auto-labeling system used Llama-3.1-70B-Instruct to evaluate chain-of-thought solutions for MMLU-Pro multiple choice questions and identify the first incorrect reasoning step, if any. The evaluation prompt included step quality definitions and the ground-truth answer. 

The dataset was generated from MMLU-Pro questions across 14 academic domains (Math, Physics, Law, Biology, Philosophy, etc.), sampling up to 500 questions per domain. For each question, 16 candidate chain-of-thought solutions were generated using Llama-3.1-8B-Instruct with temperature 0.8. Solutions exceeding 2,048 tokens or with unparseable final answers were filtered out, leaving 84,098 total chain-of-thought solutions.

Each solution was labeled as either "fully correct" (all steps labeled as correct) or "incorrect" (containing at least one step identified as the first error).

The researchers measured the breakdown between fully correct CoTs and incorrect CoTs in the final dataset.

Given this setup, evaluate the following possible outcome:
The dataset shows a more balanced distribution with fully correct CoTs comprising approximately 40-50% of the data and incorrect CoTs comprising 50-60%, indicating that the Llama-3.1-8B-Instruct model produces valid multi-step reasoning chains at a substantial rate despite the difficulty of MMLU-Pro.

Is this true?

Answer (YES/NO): YES